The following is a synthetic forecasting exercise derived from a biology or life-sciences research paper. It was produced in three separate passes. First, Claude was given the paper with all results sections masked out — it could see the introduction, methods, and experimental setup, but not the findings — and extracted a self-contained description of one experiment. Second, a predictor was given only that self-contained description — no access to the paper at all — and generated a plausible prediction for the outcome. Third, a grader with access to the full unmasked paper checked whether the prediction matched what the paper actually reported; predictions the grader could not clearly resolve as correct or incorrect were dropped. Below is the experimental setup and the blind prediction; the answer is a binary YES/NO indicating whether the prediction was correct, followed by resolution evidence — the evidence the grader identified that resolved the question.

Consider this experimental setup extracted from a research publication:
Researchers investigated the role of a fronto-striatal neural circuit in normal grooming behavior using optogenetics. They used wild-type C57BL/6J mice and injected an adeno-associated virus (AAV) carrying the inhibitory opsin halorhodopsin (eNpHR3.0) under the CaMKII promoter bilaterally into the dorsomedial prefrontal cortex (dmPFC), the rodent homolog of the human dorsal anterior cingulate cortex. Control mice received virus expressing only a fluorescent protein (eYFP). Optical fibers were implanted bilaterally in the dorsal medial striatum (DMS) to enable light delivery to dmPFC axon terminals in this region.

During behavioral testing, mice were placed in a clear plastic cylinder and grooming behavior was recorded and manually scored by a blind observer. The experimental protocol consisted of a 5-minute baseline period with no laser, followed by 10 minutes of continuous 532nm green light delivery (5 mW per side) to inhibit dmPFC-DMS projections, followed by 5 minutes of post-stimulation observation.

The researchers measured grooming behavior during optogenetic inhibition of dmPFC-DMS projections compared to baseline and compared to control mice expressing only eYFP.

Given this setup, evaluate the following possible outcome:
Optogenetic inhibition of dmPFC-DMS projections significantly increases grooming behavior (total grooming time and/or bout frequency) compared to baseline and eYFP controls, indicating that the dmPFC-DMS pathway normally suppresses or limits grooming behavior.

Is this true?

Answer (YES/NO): YES